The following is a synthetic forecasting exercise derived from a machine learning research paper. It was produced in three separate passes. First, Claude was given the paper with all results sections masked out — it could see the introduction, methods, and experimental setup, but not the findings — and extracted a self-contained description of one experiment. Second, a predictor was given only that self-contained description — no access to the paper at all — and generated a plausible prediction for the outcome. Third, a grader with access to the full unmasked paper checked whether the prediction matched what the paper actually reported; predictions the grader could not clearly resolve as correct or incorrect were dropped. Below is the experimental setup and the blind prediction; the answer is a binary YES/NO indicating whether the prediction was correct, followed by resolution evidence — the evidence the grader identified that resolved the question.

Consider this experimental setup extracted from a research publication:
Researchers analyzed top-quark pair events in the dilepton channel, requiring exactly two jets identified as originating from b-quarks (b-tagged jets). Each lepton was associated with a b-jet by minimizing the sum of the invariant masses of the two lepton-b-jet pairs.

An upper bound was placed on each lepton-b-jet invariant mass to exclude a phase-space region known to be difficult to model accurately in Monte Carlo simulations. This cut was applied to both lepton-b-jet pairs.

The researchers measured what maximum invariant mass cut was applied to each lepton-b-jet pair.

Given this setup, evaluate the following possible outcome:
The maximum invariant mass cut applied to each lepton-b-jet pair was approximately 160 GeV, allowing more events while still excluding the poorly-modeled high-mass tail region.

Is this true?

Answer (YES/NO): NO